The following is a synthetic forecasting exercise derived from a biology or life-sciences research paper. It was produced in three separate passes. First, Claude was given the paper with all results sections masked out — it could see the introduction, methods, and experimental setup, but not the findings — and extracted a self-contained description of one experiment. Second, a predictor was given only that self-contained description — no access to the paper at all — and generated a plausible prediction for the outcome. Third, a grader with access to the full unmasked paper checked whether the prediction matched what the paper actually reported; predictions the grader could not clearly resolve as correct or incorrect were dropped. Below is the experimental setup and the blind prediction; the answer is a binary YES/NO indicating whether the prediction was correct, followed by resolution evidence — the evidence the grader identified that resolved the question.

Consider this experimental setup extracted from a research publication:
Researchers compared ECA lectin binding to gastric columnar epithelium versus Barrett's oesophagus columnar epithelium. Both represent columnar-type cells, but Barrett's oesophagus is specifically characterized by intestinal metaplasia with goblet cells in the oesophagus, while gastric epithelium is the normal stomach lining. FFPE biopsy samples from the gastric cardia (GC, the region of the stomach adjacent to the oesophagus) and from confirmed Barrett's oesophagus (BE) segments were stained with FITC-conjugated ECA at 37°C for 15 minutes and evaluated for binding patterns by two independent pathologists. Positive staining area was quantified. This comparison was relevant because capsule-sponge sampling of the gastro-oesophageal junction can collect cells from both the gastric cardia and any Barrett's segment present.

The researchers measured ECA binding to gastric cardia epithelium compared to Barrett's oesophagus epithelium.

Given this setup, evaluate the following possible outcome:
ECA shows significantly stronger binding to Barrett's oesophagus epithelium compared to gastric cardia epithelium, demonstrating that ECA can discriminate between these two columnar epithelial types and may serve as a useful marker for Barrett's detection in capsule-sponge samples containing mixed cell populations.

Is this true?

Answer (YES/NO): NO